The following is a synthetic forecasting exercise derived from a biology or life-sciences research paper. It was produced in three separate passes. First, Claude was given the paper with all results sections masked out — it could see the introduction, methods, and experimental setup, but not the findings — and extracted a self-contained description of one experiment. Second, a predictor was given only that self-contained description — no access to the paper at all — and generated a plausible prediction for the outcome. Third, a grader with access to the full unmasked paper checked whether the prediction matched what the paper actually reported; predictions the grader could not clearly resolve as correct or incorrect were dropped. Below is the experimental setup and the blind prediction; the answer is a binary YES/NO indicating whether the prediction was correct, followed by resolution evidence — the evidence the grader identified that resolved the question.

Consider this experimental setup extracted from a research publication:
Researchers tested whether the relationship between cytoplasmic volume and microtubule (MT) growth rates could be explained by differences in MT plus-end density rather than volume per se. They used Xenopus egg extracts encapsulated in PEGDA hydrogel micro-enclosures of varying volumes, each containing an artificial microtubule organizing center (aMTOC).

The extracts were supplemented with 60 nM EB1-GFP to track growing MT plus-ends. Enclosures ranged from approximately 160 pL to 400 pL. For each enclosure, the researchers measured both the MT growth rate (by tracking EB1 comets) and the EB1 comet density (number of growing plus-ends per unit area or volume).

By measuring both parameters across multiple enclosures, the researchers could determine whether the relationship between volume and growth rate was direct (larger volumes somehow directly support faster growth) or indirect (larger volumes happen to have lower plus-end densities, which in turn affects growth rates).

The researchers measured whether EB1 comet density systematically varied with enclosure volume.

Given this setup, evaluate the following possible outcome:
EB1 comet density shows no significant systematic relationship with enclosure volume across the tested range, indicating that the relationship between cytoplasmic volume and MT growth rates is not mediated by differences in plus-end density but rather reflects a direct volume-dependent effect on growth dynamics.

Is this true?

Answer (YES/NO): NO